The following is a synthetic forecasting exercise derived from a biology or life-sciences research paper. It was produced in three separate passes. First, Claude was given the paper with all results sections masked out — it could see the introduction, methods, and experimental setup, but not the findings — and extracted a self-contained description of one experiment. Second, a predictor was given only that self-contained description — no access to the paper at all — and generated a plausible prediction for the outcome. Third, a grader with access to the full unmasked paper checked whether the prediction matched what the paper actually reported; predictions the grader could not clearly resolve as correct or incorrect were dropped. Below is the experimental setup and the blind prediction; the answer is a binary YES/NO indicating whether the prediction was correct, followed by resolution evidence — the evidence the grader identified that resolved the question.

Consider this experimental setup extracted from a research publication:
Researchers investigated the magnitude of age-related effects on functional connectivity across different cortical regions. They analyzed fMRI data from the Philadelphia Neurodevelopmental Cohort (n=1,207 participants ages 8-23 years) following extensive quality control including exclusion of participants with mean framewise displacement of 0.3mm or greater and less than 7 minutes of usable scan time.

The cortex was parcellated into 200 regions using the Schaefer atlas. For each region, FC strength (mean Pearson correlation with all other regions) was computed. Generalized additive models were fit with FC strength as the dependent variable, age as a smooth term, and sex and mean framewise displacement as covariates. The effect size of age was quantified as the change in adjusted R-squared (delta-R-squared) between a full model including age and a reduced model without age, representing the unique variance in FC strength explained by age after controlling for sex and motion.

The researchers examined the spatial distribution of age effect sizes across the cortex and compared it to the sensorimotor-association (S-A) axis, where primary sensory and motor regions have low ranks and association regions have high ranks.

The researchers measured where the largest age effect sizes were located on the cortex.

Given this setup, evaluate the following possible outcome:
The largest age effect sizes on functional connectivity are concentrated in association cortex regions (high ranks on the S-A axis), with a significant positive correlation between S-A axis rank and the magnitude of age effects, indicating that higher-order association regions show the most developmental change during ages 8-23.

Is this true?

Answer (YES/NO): NO